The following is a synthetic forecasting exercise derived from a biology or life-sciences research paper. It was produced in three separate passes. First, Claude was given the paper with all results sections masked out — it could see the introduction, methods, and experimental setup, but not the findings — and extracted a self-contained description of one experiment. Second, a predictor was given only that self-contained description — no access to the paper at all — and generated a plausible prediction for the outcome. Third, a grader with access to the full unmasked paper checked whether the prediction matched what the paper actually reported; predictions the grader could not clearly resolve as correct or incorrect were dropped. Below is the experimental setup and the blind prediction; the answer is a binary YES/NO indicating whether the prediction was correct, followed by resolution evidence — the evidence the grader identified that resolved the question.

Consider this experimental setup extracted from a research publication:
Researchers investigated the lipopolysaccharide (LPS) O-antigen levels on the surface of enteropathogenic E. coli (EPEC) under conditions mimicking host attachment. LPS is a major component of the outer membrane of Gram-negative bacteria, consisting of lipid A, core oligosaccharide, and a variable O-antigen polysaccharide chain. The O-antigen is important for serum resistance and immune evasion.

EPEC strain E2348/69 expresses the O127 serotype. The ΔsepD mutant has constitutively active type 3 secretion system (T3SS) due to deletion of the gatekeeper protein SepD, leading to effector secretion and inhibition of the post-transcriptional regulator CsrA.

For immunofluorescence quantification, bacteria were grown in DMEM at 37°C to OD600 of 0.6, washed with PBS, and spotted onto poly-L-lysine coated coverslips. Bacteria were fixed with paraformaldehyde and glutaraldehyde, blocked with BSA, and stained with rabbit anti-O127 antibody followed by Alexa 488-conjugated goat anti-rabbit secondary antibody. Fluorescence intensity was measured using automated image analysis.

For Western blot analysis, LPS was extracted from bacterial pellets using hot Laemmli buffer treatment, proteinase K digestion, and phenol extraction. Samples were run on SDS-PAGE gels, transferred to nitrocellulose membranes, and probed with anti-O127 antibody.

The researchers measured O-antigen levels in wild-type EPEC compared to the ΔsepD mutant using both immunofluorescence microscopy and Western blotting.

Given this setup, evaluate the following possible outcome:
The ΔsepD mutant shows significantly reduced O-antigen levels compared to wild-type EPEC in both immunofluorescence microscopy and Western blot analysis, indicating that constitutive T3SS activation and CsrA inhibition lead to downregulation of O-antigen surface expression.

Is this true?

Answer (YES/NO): NO